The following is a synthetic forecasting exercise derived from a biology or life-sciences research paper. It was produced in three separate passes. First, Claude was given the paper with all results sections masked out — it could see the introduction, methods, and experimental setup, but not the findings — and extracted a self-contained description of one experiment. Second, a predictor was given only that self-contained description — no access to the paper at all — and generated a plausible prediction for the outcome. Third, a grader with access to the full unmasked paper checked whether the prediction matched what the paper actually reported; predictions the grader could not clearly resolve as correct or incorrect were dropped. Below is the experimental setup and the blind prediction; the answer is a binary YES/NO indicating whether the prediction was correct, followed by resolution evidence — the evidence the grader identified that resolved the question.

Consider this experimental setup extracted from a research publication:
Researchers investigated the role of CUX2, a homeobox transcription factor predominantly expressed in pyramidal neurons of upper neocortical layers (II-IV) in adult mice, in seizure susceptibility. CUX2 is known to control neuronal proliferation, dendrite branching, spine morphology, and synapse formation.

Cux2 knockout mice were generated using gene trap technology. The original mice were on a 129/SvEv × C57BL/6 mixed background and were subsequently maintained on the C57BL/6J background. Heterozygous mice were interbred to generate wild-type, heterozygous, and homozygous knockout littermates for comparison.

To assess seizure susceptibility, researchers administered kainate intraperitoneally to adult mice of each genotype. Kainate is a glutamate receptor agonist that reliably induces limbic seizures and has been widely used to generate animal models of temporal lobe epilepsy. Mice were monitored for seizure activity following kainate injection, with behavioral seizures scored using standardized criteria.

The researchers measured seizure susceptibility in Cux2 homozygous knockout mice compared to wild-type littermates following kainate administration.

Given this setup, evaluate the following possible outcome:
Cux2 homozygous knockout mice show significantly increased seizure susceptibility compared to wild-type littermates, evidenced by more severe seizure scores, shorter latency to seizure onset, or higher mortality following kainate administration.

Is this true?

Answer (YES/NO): YES